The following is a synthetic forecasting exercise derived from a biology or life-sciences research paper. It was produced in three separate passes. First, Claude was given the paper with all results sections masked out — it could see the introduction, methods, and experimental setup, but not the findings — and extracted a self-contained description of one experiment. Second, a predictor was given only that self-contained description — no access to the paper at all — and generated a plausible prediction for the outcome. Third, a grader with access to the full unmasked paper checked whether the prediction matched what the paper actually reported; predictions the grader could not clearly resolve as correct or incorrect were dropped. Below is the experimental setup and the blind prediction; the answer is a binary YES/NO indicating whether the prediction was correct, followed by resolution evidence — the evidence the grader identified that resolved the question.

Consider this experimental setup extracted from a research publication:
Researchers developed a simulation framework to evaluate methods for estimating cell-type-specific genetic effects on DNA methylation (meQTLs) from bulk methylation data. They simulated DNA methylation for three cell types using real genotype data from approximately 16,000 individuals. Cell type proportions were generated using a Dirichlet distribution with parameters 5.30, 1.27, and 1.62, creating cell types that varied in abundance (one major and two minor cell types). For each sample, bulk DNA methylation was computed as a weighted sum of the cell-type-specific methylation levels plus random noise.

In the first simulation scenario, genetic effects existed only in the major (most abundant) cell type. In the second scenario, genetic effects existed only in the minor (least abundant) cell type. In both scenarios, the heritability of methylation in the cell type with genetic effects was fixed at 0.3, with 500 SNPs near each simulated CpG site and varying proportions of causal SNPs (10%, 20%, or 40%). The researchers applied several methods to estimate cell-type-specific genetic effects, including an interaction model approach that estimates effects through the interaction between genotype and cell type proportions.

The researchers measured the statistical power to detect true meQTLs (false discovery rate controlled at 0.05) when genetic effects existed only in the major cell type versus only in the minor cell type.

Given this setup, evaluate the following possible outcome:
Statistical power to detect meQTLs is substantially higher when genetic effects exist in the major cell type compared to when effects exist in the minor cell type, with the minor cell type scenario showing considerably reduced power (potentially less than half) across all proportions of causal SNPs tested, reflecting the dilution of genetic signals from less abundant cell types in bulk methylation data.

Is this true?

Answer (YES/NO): YES